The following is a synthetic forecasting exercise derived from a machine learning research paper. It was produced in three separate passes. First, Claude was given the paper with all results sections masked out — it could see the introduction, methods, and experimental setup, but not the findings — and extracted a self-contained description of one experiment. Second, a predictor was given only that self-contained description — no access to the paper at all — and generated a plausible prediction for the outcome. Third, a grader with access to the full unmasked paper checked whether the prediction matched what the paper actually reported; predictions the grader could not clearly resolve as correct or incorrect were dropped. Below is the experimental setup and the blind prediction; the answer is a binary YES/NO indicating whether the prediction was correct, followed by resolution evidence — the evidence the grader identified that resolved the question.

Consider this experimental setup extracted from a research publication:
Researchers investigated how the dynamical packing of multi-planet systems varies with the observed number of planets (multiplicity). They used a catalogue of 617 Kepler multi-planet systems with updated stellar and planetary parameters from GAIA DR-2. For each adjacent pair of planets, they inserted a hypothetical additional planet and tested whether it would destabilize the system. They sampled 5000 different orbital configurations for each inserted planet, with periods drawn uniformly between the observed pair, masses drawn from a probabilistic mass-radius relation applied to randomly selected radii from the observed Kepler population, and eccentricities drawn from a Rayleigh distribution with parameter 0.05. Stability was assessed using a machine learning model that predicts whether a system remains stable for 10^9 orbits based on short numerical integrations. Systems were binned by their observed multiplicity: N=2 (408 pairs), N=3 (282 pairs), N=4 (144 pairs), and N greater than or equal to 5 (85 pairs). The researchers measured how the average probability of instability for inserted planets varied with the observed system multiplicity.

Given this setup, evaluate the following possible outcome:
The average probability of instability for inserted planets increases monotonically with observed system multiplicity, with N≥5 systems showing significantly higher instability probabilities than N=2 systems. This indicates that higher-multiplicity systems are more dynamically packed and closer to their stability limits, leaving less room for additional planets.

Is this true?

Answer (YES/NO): YES